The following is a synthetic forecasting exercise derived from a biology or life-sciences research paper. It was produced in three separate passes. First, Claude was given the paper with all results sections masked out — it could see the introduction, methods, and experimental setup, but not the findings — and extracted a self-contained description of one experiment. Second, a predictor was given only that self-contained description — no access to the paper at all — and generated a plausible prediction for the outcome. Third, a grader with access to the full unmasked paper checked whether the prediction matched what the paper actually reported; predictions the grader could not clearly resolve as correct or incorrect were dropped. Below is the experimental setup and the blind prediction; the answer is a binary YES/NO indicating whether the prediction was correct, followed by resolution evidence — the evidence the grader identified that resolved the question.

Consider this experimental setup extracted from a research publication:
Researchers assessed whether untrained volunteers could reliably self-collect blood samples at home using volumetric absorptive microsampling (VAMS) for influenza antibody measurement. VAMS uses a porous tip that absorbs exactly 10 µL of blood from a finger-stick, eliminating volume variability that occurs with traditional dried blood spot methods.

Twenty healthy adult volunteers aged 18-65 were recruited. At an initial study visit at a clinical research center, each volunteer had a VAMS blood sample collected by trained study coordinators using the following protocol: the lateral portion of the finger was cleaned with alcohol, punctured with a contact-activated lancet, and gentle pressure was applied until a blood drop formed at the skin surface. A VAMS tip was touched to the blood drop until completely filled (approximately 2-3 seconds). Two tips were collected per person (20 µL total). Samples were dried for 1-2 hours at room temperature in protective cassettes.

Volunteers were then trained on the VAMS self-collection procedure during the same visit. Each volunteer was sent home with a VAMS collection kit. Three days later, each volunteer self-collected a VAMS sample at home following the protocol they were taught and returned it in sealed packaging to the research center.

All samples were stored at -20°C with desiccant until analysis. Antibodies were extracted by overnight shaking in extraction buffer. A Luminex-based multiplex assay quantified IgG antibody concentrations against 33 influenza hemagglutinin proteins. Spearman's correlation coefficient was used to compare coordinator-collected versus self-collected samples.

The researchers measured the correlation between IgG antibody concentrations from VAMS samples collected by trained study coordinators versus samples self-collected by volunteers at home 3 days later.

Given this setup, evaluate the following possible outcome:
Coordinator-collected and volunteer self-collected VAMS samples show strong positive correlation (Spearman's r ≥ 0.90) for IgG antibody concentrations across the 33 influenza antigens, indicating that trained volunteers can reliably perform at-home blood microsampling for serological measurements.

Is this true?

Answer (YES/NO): YES